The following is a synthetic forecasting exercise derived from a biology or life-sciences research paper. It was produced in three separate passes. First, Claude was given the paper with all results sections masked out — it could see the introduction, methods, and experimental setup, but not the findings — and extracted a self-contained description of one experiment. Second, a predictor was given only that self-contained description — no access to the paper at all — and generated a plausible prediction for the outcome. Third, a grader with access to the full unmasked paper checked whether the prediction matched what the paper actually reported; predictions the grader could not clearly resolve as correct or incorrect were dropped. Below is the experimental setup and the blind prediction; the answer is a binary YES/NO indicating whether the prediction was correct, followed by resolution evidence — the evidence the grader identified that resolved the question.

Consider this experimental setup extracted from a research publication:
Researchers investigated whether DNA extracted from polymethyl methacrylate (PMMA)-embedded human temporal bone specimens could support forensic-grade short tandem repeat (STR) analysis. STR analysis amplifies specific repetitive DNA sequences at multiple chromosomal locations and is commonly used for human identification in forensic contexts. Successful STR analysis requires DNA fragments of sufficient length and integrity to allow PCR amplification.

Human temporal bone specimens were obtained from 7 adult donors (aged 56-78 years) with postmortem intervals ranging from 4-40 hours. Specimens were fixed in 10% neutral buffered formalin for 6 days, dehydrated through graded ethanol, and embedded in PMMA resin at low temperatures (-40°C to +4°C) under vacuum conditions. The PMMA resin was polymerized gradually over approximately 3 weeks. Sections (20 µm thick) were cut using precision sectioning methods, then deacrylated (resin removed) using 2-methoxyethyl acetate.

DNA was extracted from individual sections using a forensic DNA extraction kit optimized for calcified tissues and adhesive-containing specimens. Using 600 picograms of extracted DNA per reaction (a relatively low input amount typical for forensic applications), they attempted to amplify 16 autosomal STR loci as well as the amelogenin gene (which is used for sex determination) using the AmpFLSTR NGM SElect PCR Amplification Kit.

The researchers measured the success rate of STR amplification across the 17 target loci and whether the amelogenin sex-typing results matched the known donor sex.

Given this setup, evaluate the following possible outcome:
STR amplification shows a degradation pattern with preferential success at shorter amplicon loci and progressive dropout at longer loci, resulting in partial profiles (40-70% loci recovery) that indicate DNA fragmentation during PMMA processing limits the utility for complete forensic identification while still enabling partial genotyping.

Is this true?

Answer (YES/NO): NO